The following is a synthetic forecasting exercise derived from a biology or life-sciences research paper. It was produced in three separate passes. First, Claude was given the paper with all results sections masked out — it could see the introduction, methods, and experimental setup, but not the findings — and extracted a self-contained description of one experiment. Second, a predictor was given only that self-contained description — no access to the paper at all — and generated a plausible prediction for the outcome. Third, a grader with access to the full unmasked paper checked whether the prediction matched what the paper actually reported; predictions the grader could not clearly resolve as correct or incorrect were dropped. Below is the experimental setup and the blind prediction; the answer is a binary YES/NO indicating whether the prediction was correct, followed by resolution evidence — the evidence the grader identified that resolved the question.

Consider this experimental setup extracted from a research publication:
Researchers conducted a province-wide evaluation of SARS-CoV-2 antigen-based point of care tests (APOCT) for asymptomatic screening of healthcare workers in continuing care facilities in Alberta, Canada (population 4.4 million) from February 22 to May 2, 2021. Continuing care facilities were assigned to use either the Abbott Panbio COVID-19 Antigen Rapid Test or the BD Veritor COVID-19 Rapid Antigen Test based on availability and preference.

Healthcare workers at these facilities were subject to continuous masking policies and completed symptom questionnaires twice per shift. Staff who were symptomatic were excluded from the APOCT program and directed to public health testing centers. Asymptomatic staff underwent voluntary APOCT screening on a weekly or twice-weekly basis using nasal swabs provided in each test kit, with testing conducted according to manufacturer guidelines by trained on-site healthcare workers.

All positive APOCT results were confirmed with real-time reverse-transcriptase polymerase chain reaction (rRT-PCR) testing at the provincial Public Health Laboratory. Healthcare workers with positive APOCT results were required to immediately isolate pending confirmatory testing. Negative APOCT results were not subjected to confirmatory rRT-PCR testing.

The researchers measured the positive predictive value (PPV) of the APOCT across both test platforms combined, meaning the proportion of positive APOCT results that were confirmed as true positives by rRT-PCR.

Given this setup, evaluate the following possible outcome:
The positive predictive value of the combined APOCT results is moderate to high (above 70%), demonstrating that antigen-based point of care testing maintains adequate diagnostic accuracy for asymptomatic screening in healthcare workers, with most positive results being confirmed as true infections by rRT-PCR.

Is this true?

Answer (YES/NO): NO